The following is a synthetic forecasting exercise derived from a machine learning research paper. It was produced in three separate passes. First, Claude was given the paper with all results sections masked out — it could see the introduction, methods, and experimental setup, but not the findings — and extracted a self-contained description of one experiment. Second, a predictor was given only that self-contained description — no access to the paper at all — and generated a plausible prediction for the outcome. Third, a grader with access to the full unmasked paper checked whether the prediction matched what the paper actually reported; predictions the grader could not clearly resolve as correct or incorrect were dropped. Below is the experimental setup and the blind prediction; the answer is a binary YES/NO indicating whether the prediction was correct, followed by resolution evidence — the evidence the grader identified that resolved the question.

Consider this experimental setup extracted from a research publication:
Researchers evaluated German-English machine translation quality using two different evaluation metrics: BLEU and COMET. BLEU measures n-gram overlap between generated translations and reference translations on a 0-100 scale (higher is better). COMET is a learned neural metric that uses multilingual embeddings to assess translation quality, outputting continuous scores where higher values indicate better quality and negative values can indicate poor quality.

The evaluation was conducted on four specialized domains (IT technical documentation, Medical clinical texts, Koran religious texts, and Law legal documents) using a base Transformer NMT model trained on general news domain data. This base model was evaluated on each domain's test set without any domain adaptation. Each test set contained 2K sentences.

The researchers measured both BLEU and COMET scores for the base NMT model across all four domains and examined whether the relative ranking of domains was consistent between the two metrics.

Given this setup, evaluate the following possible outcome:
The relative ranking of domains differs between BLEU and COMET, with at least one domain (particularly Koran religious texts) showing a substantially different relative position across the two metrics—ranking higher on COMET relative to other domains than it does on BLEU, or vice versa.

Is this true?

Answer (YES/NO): NO